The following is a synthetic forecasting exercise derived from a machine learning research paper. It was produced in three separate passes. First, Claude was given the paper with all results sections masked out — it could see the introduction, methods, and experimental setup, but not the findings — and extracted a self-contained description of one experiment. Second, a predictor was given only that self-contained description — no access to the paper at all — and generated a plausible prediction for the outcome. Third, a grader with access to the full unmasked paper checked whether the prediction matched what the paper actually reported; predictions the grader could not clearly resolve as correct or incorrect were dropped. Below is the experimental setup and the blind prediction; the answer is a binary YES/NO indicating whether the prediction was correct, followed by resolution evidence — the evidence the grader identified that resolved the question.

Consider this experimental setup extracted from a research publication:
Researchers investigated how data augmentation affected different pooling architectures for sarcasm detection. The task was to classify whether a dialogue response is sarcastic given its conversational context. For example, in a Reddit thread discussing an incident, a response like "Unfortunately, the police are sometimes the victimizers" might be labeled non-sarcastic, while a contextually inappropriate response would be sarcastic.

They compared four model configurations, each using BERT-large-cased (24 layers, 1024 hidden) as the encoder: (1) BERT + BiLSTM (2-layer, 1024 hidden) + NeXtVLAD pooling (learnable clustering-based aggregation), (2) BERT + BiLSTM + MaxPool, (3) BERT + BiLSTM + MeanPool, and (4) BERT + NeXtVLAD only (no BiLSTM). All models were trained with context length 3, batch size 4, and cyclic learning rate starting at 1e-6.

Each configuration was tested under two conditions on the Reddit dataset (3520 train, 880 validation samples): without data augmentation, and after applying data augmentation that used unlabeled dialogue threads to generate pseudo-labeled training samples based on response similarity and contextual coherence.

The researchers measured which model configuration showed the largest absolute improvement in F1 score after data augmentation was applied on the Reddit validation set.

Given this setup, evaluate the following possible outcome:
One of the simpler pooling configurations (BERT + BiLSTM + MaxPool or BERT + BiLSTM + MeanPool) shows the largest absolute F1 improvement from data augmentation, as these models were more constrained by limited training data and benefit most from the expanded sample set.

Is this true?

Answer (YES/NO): YES